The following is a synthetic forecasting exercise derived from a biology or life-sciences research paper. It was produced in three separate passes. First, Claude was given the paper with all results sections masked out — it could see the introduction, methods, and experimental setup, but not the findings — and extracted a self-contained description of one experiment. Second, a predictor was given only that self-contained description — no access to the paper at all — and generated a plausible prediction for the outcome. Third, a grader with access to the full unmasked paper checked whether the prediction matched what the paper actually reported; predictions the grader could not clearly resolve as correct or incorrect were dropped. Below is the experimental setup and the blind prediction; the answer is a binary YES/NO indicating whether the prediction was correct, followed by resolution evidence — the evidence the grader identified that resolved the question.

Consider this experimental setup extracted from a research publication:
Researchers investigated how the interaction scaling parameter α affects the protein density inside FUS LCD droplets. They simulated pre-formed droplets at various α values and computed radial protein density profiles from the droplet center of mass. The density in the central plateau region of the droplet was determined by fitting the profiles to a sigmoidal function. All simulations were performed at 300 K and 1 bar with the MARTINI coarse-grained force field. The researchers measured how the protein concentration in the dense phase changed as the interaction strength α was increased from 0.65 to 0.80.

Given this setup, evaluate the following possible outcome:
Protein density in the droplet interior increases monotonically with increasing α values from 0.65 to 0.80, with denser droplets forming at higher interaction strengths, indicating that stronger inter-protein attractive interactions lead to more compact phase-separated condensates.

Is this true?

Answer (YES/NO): YES